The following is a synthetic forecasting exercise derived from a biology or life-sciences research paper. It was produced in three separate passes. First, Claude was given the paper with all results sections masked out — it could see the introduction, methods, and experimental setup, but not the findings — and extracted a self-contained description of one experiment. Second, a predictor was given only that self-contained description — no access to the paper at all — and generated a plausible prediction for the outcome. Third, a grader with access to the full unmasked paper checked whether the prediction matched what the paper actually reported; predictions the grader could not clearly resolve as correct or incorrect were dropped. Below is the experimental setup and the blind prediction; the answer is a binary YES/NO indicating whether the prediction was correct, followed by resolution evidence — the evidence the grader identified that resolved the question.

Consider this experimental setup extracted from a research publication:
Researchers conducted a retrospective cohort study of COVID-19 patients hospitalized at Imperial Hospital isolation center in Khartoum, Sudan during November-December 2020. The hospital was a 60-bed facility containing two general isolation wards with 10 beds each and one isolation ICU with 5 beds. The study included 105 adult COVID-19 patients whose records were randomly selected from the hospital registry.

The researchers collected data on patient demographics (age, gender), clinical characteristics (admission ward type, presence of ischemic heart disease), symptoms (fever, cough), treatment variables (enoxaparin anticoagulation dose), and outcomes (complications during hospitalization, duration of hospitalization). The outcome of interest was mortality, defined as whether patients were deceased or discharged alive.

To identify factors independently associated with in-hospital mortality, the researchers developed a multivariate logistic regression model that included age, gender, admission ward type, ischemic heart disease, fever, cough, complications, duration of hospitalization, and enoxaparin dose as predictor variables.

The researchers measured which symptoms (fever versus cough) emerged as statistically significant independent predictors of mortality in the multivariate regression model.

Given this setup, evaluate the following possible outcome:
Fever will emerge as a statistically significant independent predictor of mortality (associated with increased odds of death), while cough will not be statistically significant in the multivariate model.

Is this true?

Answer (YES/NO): NO